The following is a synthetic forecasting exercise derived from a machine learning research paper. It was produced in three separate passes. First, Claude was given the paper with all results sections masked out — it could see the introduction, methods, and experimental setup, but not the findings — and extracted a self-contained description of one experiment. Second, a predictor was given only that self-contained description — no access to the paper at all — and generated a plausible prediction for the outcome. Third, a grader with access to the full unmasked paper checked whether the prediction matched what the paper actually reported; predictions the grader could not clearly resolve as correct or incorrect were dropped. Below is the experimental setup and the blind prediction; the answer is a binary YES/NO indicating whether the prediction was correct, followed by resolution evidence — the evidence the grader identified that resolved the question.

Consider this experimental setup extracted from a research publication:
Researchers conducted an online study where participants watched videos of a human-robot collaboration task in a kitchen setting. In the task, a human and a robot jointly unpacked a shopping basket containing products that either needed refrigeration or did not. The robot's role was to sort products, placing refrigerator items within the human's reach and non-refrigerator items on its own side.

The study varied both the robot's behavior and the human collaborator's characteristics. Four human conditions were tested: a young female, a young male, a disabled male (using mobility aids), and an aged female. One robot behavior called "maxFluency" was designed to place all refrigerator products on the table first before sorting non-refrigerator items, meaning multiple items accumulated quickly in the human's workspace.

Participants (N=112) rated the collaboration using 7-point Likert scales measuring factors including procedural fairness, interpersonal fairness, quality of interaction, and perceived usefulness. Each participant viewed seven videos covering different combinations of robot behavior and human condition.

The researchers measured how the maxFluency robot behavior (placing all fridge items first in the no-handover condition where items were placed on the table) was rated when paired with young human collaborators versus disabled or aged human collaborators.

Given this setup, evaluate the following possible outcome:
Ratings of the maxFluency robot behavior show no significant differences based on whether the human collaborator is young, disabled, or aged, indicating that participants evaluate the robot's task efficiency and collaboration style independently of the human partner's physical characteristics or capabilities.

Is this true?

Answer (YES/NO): NO